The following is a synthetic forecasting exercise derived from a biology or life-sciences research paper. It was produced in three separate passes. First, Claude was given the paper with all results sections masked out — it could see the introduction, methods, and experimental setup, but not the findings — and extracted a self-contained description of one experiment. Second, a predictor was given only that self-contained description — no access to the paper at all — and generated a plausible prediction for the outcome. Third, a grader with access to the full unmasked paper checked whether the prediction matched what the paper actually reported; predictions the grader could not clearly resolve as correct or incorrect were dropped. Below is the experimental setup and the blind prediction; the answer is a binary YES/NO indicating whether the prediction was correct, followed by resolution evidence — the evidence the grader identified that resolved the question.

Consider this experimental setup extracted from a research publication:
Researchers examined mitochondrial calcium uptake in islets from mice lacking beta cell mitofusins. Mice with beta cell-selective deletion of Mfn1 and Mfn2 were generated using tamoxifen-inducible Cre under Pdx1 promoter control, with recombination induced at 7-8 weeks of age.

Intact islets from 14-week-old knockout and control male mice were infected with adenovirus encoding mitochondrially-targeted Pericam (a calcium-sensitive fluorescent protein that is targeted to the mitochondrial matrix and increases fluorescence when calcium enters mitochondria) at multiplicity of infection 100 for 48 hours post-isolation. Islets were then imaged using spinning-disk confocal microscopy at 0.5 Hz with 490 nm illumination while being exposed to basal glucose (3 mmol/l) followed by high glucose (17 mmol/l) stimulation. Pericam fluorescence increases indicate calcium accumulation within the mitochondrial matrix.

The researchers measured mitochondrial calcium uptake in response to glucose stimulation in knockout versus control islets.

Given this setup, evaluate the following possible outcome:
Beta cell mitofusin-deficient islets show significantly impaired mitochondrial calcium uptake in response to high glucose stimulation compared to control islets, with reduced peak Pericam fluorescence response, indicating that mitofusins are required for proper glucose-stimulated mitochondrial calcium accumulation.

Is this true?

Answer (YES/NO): YES